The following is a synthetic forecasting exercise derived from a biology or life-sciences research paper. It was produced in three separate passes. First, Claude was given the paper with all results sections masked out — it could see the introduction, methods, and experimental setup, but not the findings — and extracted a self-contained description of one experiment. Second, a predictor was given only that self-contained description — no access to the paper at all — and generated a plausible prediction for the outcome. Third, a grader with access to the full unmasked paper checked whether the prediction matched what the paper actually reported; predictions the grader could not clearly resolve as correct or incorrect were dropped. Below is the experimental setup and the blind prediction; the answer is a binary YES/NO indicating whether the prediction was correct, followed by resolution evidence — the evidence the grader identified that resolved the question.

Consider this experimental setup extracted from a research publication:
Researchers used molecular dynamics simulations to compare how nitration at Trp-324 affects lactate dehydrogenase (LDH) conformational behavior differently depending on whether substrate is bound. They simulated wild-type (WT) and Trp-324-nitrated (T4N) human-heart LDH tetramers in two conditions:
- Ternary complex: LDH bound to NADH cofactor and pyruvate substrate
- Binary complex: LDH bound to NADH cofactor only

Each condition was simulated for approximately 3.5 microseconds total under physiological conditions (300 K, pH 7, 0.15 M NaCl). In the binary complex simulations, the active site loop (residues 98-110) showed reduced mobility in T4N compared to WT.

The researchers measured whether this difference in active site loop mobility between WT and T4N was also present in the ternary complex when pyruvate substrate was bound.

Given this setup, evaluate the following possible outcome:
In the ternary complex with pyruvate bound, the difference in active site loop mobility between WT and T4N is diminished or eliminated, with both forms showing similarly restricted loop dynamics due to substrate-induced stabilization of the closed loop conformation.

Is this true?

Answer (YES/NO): YES